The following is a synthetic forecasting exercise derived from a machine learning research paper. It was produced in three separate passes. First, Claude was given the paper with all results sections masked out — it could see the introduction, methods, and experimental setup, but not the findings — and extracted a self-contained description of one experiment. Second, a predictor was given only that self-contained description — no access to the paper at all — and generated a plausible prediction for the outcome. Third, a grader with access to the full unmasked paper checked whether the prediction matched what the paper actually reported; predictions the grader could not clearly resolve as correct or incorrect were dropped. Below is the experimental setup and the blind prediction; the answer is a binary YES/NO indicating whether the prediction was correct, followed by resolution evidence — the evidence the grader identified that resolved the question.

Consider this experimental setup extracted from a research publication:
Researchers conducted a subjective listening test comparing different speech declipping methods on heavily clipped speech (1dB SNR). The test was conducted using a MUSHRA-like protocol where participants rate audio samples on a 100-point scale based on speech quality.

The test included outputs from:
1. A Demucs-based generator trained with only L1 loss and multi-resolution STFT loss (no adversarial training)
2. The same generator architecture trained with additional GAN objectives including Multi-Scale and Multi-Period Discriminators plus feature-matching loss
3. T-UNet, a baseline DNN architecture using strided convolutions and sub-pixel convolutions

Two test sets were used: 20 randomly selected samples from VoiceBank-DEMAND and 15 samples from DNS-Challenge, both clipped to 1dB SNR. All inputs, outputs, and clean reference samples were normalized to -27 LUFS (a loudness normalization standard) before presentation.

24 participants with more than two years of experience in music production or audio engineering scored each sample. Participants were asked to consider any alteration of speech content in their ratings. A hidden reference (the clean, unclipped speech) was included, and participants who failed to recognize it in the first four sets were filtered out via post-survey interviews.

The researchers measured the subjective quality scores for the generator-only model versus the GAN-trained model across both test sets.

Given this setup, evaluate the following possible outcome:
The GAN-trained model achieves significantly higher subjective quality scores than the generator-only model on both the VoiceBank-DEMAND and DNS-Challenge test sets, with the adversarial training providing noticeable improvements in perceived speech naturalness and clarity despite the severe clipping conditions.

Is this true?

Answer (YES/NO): YES